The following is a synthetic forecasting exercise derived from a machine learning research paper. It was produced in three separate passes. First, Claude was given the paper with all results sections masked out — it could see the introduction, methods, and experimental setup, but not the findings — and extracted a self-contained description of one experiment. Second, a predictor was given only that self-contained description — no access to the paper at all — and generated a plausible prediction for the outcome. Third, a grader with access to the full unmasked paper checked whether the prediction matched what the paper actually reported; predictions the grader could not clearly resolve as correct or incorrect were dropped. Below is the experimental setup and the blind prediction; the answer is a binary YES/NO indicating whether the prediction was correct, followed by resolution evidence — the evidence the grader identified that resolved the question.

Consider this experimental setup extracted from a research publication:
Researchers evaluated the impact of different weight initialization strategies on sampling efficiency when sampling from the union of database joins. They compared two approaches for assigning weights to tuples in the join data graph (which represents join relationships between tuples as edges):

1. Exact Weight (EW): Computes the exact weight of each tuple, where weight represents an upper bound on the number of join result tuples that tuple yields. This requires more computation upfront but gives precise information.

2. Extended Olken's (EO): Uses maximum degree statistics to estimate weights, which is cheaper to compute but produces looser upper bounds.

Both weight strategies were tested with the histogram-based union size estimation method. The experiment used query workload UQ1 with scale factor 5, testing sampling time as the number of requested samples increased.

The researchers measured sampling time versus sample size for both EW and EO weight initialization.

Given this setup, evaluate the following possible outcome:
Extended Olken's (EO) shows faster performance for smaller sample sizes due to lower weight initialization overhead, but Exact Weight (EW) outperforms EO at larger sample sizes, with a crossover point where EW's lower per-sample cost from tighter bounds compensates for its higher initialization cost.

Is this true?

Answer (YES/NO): NO